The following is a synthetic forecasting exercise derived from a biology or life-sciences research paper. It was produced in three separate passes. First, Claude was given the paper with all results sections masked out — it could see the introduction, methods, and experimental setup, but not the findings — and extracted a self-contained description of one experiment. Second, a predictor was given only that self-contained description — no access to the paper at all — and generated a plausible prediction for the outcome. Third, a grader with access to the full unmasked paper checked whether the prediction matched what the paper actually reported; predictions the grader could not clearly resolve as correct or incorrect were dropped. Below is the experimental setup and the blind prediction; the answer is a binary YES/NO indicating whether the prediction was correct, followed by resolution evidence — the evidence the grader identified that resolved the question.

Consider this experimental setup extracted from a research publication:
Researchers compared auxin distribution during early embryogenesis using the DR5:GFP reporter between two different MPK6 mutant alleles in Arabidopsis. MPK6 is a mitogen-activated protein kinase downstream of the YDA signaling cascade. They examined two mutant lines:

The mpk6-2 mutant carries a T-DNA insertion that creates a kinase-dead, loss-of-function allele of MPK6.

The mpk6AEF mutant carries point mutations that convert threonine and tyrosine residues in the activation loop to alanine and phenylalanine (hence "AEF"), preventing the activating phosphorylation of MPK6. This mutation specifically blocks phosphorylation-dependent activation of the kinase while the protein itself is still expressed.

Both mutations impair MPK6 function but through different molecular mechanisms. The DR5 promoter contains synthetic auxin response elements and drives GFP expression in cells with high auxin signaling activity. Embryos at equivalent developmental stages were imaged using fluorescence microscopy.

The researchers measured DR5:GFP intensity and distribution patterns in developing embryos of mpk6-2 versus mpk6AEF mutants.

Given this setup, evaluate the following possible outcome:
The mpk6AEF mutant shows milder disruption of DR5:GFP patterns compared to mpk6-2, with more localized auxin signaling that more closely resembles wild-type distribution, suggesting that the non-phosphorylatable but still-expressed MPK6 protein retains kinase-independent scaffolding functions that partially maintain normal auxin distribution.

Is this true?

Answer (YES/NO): NO